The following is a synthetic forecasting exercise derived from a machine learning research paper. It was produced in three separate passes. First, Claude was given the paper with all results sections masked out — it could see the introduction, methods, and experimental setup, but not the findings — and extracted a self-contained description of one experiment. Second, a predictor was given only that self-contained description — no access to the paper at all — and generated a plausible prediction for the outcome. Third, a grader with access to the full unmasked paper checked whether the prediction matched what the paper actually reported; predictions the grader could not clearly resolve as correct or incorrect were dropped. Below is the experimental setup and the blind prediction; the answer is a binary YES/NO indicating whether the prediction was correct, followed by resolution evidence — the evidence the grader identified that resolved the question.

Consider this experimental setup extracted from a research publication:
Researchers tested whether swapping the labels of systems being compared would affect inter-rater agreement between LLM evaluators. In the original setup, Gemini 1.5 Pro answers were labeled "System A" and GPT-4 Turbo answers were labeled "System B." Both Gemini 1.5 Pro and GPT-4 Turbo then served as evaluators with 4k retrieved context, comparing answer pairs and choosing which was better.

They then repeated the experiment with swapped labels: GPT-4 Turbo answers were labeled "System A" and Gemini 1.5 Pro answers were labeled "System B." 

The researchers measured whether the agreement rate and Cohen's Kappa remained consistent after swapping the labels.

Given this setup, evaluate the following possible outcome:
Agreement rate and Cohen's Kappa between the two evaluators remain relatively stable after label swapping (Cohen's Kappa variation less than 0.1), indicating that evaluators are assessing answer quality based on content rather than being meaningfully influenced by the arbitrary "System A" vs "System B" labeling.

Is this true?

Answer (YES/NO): YES